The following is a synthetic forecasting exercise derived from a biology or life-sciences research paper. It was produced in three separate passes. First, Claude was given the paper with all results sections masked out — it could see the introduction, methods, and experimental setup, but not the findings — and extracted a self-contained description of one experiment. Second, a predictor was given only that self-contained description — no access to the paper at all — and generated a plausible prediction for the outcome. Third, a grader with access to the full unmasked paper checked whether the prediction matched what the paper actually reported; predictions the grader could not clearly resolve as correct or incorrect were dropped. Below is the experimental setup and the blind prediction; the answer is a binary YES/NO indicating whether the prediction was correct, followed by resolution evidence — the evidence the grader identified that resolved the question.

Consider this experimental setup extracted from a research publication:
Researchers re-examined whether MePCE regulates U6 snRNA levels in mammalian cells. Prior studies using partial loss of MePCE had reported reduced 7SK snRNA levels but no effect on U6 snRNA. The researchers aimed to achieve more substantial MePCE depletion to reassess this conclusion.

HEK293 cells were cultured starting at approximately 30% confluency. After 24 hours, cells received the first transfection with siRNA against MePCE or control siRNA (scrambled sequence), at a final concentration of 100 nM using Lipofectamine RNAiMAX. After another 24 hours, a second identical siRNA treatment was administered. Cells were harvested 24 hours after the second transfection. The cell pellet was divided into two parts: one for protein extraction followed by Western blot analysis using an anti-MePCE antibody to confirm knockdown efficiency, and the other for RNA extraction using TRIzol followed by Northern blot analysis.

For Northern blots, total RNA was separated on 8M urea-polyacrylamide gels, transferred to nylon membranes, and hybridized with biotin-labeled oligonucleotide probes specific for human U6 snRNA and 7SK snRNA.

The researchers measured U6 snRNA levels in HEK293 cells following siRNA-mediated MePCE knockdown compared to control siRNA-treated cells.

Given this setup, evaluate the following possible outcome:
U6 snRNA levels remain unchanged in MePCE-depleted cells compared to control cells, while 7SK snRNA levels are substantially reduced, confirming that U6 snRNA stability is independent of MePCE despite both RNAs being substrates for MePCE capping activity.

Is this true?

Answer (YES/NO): NO